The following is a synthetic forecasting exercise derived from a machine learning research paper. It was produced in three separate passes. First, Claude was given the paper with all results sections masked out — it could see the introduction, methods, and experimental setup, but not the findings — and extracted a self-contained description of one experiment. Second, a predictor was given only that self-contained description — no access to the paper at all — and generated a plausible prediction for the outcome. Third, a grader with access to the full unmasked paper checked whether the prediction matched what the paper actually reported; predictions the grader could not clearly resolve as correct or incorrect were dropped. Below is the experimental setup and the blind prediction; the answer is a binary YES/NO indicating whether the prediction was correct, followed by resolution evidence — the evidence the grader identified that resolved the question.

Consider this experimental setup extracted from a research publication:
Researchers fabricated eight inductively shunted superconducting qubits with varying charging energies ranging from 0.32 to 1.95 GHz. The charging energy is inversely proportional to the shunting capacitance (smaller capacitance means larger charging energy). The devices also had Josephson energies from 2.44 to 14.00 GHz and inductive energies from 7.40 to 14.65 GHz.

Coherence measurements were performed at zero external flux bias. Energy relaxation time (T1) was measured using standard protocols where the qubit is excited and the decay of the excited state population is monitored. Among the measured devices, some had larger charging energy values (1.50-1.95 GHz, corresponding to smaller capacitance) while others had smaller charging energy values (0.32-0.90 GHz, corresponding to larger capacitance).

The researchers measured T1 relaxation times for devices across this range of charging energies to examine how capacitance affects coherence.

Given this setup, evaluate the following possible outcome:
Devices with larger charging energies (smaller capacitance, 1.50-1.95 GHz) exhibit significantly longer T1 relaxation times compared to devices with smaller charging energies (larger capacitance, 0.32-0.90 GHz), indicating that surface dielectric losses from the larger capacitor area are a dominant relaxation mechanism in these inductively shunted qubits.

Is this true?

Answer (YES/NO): NO